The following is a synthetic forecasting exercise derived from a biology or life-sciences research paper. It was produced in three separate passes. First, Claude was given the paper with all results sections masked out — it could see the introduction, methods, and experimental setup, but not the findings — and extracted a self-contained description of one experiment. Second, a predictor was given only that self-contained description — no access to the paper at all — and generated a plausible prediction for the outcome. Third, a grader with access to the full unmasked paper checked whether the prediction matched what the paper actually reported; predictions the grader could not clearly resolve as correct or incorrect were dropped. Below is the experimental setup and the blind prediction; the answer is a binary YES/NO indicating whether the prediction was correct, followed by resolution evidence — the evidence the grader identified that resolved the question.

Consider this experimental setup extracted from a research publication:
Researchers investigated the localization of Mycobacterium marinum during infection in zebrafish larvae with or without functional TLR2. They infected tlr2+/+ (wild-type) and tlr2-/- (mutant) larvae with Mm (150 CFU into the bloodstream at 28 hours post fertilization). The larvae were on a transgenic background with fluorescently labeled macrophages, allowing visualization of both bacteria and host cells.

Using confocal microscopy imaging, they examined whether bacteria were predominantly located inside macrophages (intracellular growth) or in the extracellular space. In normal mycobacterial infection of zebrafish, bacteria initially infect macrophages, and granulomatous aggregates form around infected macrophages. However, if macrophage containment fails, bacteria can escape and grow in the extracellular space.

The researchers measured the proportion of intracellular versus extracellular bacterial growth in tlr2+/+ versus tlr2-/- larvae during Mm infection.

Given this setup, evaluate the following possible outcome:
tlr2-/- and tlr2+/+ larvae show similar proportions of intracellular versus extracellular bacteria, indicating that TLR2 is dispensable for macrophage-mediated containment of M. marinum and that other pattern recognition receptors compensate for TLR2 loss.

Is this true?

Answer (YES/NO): NO